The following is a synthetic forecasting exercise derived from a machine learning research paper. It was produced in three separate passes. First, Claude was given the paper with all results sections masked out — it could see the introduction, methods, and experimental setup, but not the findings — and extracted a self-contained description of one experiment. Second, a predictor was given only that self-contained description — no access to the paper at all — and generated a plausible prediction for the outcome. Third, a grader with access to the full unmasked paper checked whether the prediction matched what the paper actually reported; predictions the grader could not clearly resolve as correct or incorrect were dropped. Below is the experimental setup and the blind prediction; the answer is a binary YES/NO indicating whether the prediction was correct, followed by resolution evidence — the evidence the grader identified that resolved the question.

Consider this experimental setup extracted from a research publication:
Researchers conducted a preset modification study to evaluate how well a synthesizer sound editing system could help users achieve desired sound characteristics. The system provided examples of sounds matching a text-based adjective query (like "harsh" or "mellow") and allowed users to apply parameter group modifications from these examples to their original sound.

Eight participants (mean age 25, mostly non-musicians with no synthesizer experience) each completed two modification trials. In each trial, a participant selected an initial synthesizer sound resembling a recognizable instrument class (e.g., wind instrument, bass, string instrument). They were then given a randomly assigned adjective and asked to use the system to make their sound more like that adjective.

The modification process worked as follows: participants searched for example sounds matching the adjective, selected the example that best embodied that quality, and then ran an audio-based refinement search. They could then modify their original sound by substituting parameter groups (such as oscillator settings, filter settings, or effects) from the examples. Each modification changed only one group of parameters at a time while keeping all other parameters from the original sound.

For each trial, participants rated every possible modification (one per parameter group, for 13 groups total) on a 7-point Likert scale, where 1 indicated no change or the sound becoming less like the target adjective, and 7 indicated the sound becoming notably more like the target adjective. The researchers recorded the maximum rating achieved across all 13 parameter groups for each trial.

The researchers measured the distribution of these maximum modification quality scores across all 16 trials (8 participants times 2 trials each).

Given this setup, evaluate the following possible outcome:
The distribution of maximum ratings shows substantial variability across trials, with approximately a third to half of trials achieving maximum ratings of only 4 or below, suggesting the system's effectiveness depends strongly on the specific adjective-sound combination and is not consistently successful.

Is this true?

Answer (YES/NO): NO